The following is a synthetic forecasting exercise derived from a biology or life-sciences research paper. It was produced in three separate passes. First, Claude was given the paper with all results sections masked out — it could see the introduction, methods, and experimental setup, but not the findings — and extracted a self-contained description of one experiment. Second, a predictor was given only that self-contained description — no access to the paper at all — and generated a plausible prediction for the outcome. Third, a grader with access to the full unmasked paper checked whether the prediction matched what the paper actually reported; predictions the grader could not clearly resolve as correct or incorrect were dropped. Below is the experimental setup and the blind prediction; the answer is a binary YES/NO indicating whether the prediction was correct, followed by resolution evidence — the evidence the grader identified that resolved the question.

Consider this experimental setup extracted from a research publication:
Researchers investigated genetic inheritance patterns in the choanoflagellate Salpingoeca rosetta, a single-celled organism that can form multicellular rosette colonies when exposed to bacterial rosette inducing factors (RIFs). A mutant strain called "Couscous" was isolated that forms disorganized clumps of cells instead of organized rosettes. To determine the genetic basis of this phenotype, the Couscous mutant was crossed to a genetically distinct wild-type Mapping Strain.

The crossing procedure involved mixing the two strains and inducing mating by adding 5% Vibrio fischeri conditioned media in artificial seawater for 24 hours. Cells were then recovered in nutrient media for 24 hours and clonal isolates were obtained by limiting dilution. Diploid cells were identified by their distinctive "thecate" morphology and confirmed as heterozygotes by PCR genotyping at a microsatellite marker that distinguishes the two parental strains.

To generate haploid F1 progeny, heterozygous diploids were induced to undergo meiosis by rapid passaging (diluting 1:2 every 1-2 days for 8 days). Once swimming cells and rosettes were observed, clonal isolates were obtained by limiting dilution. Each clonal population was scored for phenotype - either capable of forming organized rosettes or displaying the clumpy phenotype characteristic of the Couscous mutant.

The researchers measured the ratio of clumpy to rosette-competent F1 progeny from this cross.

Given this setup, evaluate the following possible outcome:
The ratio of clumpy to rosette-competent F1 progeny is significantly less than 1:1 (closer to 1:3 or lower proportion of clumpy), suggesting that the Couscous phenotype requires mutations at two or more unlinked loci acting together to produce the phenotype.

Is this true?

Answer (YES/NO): NO